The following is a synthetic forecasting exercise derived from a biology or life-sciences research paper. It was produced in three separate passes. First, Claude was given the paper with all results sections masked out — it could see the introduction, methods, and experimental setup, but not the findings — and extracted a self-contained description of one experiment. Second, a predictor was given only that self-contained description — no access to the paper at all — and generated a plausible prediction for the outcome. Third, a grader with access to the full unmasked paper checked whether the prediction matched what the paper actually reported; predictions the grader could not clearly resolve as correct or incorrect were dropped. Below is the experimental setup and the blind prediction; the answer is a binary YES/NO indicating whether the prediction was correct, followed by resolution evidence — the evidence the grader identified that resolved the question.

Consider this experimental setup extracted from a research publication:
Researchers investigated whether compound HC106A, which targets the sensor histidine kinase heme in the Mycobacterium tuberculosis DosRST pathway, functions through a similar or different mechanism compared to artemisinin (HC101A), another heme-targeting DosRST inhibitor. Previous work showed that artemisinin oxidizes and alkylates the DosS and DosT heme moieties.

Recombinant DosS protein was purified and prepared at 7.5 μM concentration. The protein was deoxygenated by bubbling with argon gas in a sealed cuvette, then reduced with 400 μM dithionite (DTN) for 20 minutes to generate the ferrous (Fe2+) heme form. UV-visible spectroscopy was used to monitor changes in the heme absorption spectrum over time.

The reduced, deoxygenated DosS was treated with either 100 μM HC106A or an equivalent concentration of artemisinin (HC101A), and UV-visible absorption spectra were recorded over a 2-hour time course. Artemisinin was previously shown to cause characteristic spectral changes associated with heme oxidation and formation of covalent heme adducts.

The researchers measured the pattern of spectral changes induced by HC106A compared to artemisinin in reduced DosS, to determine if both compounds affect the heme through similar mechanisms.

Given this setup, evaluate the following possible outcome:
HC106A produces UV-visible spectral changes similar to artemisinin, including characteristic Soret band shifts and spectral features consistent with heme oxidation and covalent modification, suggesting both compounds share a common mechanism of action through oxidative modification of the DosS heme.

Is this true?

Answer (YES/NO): NO